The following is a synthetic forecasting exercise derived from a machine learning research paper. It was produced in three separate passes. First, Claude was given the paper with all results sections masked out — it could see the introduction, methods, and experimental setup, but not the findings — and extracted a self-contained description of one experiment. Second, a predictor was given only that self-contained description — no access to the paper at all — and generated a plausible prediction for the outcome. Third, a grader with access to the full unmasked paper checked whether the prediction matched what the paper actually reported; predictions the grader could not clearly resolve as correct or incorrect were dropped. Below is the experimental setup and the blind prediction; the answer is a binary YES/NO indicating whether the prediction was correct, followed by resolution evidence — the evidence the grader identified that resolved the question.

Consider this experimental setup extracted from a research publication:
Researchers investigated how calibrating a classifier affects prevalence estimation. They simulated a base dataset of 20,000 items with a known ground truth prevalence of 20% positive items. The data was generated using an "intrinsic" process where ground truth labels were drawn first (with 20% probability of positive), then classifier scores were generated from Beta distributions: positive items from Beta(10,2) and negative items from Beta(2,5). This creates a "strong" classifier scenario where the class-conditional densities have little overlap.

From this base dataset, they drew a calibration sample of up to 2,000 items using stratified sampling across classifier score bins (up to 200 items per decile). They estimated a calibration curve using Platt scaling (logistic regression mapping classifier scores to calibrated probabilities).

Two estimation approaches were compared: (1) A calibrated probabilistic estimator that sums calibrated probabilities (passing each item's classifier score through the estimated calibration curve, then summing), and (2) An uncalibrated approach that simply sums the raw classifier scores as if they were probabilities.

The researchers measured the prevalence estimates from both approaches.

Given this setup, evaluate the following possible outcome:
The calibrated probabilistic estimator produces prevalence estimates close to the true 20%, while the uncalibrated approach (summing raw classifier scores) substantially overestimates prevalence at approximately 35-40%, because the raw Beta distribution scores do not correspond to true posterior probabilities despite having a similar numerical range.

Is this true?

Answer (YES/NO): YES